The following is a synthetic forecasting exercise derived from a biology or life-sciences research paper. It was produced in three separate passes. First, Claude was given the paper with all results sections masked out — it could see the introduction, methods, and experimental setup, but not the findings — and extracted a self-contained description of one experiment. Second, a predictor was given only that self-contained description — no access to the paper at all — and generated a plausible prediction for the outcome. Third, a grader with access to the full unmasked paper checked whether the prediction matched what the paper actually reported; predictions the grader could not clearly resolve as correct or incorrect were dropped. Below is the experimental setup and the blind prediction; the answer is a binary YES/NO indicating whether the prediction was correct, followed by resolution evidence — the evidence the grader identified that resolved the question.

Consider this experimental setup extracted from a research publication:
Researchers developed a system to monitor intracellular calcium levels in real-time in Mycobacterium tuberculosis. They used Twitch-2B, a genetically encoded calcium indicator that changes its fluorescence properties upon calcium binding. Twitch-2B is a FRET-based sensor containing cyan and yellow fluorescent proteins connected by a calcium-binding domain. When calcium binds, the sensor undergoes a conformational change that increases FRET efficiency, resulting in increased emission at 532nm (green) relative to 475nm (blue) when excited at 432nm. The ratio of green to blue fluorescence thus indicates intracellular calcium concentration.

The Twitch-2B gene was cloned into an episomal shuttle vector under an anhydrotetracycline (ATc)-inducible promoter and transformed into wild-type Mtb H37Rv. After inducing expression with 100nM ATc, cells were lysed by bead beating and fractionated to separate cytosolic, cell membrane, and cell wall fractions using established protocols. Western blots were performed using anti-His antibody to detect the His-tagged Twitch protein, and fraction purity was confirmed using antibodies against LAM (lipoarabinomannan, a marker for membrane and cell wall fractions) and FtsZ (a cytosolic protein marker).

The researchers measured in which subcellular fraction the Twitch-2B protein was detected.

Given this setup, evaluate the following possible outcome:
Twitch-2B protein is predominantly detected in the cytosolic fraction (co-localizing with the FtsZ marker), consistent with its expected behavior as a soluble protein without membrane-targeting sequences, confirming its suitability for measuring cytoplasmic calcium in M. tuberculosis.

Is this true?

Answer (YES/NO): YES